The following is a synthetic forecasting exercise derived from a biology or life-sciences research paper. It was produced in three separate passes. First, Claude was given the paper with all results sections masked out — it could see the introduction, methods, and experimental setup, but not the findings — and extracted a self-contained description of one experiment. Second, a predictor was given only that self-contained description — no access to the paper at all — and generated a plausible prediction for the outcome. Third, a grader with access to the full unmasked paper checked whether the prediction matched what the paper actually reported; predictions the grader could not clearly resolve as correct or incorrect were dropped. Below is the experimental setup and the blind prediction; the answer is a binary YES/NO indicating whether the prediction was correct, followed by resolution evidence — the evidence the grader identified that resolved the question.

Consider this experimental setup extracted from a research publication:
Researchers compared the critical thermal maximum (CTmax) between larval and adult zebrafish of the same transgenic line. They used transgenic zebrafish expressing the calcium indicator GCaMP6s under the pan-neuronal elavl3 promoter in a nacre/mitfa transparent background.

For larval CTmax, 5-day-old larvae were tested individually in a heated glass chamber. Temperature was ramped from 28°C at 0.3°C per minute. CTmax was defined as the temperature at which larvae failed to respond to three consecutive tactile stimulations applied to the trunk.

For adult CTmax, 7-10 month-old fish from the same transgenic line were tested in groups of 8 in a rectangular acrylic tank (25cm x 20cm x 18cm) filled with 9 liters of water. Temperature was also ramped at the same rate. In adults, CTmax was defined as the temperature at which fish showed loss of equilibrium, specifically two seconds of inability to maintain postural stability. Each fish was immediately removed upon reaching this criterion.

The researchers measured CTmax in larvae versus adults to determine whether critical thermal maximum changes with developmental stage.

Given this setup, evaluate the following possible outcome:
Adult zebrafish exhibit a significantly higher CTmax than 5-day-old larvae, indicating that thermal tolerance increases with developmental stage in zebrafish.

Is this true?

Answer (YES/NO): NO